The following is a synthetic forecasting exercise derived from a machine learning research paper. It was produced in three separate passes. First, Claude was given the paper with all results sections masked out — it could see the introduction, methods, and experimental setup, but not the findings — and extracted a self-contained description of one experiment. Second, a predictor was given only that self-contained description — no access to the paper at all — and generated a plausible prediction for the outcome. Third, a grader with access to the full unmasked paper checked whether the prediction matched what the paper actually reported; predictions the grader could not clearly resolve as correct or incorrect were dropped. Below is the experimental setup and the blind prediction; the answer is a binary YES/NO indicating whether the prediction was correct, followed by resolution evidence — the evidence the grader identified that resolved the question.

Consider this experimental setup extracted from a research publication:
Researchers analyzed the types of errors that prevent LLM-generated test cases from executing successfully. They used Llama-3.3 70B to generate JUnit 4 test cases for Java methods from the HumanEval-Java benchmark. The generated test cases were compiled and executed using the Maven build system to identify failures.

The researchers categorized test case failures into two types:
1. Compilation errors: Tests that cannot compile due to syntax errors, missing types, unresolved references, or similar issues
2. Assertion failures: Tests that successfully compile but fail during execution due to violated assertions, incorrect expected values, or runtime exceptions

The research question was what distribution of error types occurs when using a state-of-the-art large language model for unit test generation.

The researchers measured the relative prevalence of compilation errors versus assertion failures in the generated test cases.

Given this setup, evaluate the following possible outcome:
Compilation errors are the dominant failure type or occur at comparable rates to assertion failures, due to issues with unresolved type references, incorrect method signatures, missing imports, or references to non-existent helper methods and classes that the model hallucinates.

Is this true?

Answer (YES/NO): NO